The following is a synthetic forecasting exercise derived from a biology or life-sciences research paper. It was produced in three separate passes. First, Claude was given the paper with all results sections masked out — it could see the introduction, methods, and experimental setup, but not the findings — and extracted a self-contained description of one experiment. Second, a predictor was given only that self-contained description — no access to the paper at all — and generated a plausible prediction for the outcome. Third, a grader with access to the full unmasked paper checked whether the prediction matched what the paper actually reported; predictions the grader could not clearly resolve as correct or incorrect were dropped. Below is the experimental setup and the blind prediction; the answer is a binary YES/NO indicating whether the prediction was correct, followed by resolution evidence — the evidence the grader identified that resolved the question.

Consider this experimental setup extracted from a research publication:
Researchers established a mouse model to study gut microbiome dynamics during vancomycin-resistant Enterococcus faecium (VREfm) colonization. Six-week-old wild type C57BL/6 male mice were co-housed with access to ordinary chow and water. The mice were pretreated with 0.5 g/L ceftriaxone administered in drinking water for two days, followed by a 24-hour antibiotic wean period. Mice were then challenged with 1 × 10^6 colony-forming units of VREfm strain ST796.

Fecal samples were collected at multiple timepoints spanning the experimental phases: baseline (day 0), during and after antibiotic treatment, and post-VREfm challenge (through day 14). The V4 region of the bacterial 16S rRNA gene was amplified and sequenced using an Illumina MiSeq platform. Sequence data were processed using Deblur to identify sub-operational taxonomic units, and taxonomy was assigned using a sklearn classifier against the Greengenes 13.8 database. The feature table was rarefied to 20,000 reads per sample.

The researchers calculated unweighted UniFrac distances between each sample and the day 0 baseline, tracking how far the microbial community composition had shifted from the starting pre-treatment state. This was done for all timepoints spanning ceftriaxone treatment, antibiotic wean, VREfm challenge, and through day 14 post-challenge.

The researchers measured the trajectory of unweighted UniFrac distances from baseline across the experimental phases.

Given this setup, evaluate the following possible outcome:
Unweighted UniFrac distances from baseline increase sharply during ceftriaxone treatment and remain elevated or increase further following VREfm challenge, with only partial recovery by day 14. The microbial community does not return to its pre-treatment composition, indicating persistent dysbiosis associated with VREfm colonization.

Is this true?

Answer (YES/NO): YES